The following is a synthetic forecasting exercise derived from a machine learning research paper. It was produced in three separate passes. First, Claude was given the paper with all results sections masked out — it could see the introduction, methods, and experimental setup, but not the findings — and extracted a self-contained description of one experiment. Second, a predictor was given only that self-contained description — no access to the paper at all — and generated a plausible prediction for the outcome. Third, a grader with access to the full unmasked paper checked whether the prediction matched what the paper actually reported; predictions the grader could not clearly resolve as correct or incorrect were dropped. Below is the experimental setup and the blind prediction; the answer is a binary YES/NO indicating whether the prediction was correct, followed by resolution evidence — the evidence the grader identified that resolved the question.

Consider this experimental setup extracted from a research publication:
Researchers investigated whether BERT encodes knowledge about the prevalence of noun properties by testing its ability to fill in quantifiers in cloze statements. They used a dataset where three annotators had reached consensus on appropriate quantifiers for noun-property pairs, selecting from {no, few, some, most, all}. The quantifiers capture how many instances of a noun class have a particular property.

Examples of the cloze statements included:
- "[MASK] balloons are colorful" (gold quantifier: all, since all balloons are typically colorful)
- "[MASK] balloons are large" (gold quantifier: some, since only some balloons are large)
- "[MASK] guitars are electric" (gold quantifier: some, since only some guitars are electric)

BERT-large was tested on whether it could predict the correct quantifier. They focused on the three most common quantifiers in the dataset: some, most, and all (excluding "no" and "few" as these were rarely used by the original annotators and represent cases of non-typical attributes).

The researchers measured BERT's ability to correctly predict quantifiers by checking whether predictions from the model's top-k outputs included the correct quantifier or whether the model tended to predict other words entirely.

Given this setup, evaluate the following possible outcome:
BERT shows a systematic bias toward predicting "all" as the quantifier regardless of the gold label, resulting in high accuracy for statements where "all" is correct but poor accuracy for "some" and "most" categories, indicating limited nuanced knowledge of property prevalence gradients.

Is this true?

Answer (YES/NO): YES